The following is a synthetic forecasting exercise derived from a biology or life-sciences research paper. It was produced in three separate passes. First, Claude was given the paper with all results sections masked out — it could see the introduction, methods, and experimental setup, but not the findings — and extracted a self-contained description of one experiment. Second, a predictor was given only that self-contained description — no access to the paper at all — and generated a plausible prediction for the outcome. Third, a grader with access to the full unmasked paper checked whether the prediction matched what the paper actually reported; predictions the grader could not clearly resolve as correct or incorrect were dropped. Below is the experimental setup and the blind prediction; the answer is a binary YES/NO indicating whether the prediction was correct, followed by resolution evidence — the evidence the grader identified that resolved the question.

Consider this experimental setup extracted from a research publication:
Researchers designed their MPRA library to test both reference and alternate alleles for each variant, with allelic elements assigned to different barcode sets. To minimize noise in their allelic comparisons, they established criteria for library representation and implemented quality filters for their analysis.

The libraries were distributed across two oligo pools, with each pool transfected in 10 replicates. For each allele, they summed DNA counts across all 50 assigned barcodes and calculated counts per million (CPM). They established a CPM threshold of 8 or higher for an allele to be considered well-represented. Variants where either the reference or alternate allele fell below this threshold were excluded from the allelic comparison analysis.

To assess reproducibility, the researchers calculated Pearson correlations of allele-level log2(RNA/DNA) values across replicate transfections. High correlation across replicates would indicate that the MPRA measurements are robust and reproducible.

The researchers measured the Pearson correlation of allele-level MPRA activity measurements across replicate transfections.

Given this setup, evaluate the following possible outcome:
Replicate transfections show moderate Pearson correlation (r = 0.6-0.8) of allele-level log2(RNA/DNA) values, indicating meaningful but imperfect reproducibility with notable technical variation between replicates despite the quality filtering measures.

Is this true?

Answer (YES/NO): NO